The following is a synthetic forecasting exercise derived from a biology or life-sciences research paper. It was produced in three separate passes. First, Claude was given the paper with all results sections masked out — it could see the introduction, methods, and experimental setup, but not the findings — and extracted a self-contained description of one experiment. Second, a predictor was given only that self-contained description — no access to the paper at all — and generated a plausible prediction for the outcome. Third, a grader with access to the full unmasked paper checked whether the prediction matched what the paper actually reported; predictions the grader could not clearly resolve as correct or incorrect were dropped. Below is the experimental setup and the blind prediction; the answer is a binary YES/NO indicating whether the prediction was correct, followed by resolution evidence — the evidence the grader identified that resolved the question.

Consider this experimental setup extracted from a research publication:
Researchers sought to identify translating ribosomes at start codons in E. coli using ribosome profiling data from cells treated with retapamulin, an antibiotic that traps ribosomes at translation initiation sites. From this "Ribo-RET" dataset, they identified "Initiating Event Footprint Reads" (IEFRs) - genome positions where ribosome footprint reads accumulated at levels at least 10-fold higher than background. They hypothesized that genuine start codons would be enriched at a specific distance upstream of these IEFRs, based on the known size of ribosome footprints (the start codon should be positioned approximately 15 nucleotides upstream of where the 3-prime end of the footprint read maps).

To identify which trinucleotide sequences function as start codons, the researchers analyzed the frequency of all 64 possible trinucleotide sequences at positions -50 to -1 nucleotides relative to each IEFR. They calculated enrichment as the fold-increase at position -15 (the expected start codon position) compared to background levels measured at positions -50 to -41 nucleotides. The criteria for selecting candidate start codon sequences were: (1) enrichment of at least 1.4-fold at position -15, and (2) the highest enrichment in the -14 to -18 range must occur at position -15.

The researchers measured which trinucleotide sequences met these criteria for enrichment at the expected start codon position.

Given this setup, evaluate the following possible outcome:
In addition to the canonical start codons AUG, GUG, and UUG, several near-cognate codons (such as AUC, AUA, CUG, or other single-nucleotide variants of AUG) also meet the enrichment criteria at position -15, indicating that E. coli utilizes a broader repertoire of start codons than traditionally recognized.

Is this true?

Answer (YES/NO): NO